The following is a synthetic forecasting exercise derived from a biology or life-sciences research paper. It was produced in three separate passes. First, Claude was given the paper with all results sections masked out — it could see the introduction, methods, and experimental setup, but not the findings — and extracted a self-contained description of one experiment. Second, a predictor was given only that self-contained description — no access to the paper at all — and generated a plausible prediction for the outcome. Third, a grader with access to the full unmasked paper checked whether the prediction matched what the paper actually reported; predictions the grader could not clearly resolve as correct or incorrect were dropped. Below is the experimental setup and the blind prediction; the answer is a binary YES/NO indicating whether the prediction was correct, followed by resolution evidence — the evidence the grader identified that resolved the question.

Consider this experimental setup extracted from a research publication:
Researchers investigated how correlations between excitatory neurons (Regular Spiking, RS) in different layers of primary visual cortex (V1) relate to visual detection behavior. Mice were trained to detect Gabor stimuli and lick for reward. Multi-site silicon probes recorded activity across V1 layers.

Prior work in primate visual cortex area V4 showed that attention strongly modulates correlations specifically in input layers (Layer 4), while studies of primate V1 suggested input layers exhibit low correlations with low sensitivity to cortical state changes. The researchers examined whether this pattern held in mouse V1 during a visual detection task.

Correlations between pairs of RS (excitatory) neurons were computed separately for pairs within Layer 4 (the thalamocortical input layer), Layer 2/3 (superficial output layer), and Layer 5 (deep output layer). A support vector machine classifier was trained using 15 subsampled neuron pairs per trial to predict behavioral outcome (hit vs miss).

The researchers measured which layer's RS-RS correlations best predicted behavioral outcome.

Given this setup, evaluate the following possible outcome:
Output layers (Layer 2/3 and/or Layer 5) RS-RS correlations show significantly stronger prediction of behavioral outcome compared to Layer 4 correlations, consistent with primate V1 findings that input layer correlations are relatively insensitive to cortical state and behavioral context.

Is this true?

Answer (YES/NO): NO